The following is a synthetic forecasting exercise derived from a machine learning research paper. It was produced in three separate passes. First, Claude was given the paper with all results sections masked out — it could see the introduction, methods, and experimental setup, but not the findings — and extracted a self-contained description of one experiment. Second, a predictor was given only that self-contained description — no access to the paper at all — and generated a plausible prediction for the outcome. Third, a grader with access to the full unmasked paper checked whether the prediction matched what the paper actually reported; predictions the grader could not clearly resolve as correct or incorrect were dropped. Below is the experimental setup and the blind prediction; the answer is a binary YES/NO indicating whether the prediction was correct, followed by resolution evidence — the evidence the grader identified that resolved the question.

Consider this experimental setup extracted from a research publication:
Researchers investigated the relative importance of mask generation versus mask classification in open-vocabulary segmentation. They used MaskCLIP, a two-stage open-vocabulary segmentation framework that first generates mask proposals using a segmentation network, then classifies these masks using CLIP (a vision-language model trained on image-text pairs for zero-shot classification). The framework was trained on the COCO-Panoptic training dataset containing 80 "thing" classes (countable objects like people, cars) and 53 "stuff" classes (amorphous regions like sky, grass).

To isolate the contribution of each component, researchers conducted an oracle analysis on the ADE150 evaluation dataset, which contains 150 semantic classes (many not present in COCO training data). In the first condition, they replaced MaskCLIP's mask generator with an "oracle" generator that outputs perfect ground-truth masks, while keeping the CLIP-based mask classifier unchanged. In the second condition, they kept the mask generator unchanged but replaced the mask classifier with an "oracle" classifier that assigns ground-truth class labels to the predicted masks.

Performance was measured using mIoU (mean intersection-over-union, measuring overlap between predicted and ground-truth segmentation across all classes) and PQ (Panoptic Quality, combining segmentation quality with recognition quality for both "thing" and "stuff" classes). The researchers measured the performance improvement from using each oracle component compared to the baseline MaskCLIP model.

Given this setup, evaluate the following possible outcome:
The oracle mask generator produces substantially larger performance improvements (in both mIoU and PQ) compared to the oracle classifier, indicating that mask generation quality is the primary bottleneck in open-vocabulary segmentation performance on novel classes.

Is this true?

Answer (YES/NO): NO